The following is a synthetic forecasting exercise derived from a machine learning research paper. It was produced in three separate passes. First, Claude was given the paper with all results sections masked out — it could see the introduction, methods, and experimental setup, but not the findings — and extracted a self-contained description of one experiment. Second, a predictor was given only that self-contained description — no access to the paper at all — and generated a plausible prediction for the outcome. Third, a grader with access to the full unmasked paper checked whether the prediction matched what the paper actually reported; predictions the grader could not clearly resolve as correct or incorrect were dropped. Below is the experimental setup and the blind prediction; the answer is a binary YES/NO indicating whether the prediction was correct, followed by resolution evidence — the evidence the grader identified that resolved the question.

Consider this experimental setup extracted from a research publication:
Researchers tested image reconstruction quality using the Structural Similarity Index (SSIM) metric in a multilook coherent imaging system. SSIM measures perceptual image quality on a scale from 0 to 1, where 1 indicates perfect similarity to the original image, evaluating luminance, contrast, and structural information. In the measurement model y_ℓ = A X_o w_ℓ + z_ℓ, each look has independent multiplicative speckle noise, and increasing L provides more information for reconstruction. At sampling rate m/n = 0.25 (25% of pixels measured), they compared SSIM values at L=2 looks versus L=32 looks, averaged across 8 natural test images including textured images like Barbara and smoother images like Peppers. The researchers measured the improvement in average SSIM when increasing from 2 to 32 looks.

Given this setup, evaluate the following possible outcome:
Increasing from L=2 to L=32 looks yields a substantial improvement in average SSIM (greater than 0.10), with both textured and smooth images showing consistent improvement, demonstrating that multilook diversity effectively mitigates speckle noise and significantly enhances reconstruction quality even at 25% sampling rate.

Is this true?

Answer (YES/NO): YES